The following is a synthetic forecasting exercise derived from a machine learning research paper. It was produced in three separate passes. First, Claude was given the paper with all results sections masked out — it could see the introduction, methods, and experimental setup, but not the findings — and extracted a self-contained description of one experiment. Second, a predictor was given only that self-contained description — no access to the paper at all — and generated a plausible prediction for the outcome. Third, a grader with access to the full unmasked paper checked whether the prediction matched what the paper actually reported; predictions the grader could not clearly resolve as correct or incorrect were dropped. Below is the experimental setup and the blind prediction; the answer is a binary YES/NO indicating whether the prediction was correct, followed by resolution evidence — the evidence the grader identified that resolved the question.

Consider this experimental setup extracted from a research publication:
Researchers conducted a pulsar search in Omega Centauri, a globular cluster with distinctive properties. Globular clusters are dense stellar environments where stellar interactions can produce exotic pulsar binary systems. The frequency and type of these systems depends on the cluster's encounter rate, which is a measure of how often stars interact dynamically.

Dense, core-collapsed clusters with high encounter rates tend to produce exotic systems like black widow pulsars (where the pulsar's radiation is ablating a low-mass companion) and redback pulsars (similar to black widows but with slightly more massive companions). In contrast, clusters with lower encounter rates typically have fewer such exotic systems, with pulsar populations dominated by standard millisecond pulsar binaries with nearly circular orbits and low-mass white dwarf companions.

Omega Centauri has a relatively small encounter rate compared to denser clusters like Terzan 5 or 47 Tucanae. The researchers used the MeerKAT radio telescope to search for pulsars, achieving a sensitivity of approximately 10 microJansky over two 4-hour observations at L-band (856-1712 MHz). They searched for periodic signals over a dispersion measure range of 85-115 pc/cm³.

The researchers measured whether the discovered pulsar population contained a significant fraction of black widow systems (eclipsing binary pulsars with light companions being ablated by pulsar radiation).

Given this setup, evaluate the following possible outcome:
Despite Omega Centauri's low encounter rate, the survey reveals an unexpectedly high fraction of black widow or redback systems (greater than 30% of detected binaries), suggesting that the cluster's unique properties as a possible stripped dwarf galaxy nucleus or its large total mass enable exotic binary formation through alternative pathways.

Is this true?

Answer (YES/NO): YES